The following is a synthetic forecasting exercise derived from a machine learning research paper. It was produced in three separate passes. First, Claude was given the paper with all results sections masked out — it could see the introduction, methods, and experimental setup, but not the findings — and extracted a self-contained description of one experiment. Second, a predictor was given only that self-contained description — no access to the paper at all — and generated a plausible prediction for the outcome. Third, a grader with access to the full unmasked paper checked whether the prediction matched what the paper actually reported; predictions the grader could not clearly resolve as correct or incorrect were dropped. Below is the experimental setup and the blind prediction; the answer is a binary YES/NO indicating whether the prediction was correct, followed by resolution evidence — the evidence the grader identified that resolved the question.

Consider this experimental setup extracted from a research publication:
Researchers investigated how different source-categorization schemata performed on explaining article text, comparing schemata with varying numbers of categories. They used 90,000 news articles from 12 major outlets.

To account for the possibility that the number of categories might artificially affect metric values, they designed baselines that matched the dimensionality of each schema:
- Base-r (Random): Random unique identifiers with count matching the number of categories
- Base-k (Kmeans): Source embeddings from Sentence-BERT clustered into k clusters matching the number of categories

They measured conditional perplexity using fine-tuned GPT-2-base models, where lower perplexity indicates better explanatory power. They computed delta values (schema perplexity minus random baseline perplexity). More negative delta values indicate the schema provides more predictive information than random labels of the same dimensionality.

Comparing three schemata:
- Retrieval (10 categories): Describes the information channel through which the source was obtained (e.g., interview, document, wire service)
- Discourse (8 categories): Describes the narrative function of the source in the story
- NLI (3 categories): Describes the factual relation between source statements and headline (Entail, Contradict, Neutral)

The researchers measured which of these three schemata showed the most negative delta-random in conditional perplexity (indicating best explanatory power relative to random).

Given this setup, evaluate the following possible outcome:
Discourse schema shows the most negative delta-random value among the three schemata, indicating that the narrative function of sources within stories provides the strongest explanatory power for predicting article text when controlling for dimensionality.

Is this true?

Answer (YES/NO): YES